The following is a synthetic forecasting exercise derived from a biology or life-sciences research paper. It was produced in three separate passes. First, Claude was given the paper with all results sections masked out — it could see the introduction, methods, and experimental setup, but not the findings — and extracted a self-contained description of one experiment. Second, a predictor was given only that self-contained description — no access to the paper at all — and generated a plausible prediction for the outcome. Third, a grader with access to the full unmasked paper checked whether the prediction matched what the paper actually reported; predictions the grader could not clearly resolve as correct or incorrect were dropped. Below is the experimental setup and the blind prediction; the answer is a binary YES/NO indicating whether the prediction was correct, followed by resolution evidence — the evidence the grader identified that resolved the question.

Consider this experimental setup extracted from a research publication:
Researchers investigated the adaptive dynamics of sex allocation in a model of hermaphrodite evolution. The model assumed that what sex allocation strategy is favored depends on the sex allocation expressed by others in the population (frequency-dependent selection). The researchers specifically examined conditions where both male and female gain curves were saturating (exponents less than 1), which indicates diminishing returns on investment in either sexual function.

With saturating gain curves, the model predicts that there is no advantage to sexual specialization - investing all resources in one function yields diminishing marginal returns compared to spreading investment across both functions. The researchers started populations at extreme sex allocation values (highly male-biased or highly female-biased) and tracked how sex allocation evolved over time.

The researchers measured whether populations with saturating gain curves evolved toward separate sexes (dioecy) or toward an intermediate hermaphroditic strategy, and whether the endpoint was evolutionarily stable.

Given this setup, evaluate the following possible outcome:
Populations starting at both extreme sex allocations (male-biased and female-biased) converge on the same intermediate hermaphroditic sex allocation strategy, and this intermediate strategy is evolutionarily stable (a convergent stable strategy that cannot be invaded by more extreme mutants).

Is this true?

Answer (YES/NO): YES